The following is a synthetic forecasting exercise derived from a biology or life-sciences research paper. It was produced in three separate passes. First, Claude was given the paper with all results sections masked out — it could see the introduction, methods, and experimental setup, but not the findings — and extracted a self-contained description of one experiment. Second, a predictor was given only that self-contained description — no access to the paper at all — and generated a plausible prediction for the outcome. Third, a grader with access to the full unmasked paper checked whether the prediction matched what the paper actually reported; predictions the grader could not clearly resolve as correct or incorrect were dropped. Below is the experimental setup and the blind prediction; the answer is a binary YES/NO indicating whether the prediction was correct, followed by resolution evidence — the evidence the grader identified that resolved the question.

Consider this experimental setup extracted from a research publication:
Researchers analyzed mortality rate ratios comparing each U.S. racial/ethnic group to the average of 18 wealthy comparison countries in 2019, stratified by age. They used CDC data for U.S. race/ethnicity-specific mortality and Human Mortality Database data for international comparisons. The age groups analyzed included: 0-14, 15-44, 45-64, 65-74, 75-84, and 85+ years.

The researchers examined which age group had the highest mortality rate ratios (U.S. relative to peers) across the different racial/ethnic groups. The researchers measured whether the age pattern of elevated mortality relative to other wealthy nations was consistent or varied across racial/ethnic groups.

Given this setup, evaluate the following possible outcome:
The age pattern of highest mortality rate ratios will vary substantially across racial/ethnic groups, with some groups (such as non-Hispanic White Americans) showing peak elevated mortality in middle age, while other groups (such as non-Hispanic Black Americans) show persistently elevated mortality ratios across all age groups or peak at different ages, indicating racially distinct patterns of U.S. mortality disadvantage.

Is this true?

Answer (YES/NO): NO